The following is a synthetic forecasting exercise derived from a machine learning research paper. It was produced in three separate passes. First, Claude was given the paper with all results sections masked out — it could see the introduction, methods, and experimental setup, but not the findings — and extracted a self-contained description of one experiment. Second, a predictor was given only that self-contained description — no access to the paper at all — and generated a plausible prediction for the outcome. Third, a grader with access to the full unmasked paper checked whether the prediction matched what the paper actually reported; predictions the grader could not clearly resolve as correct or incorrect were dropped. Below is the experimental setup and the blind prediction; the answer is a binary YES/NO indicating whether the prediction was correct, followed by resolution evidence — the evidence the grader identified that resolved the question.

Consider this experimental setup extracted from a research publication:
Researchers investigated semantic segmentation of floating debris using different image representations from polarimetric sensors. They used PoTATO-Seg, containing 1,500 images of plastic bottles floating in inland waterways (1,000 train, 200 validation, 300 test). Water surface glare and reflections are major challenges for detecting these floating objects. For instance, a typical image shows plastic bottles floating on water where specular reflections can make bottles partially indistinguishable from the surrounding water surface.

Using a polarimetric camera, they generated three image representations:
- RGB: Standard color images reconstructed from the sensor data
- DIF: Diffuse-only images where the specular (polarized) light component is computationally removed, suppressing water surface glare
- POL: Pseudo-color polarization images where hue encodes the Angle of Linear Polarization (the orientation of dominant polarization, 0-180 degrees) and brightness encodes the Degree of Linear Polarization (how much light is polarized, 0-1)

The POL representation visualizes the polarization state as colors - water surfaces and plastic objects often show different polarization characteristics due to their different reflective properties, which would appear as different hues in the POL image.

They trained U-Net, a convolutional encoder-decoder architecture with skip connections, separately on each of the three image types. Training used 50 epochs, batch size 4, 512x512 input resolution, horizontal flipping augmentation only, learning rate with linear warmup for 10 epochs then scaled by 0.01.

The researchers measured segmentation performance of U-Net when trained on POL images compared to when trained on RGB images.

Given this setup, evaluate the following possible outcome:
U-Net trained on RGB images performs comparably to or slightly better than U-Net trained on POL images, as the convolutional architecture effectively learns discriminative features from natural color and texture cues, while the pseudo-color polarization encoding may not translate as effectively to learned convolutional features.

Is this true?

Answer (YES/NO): YES